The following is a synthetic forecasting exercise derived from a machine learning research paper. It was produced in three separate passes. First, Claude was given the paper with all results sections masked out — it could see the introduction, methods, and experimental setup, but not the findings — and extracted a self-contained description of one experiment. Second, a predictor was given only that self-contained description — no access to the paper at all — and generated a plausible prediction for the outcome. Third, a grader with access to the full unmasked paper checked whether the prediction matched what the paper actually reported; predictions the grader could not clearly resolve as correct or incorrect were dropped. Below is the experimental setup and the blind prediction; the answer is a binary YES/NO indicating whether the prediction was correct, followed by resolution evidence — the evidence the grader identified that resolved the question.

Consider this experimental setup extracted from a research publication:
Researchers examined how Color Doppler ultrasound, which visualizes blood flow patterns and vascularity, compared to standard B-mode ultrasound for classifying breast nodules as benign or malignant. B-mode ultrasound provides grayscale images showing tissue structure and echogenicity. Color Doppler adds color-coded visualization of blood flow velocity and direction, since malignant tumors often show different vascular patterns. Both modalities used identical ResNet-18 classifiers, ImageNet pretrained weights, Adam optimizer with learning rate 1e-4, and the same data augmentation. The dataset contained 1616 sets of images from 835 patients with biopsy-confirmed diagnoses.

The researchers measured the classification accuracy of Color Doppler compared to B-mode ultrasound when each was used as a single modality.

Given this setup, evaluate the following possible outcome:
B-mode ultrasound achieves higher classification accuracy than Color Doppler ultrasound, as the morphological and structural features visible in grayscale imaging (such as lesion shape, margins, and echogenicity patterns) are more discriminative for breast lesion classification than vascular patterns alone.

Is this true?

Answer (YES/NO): NO